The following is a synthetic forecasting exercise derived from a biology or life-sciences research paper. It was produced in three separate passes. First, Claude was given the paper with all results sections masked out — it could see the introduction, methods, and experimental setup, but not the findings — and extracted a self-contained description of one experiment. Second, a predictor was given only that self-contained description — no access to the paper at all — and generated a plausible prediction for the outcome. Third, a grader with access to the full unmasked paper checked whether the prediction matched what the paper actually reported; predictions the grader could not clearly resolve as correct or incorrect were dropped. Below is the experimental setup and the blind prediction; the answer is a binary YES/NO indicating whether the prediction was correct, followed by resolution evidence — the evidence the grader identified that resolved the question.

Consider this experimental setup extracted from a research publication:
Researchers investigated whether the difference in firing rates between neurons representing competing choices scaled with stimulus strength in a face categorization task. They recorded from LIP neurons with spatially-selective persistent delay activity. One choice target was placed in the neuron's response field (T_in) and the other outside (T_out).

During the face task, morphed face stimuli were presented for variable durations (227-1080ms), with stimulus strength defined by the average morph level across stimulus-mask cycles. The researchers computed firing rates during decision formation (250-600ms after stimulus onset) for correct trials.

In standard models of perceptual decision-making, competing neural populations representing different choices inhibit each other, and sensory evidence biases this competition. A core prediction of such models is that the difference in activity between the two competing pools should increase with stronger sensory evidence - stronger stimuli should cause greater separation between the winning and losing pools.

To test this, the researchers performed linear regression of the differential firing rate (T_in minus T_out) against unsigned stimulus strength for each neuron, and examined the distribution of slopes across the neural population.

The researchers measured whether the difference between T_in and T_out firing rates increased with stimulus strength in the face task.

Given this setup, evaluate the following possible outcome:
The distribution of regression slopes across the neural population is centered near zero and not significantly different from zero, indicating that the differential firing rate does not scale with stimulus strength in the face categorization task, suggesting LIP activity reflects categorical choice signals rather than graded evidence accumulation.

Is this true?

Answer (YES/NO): NO